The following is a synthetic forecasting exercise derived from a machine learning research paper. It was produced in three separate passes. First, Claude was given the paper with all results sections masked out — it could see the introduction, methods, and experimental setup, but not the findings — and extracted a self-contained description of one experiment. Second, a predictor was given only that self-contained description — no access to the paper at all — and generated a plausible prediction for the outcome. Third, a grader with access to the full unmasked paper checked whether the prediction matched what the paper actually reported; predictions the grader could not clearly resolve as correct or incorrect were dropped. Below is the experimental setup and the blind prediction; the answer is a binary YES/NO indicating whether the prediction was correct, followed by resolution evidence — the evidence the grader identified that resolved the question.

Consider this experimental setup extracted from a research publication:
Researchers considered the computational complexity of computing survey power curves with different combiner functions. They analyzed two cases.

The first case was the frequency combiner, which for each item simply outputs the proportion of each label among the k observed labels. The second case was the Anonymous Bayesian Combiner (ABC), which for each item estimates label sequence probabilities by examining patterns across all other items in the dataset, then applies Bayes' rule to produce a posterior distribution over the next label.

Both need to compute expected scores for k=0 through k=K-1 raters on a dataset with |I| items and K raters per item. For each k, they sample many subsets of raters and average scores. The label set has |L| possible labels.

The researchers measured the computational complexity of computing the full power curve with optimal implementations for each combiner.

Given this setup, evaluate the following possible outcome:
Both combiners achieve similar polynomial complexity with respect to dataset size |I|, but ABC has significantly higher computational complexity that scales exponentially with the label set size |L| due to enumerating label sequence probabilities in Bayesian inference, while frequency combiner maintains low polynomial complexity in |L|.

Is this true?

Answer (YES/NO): NO